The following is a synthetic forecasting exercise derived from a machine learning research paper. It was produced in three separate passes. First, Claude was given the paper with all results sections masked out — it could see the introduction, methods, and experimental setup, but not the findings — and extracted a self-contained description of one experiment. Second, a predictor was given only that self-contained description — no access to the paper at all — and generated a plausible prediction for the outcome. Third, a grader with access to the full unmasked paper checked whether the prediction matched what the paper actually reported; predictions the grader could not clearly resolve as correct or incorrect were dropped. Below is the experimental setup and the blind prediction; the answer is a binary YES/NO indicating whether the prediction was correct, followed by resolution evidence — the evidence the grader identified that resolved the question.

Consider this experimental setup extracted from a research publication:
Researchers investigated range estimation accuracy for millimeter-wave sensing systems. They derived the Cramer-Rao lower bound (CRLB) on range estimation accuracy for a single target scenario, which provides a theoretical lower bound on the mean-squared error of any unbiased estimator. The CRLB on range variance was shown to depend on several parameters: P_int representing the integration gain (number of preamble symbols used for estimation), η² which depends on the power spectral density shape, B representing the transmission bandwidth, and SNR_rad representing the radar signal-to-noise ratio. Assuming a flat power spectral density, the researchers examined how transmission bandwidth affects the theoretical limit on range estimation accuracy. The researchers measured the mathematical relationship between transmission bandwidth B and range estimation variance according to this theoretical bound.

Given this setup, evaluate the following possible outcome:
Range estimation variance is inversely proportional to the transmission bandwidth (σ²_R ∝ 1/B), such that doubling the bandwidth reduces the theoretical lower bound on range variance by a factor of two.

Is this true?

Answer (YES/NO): NO